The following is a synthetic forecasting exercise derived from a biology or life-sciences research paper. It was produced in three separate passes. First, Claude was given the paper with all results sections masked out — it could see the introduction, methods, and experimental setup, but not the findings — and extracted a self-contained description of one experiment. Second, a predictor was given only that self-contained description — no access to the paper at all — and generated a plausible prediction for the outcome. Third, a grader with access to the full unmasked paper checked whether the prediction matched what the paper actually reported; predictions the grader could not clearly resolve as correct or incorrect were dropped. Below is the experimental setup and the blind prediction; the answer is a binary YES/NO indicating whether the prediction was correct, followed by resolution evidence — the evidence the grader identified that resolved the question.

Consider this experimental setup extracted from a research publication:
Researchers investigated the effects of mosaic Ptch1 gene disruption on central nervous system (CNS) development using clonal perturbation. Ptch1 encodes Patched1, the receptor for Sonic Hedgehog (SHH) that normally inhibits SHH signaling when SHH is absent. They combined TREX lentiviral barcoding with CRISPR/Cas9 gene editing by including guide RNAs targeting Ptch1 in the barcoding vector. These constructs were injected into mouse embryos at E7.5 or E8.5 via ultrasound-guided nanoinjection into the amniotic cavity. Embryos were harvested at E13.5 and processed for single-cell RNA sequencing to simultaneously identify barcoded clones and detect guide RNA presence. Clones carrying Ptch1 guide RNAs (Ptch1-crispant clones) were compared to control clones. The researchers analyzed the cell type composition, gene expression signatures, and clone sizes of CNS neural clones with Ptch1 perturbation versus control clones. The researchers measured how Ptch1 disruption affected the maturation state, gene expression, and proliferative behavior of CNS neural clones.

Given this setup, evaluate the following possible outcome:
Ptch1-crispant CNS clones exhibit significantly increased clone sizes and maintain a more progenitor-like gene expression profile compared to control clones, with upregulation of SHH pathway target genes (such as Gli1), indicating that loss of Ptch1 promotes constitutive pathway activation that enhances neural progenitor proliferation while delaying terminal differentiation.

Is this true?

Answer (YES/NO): YES